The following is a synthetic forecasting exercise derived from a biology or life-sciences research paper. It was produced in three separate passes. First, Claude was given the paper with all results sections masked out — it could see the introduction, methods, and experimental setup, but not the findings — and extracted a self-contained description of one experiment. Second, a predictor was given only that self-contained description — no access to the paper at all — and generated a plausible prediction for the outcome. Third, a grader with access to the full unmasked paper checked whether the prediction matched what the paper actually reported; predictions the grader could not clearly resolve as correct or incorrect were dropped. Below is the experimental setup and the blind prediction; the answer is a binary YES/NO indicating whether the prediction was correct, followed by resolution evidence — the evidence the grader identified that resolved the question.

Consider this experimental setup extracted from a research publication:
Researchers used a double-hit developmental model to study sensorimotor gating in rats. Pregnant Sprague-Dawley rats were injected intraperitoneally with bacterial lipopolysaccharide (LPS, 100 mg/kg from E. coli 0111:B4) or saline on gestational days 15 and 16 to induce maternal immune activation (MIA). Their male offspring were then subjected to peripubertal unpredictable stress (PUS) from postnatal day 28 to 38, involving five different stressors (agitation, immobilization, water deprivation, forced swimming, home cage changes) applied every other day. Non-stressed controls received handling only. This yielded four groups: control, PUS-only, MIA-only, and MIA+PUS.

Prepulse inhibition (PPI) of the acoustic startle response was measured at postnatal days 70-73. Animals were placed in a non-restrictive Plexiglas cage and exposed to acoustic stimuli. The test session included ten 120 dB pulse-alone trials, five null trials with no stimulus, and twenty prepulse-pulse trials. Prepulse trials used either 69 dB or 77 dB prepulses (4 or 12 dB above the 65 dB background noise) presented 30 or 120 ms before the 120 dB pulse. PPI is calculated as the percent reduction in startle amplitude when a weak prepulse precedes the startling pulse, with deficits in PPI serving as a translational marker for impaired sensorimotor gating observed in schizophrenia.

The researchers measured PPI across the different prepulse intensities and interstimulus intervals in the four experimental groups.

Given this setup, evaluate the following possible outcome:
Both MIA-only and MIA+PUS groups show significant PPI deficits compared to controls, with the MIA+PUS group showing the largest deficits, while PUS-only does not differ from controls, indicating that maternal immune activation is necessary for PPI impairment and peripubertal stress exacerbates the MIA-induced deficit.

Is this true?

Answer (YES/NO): NO